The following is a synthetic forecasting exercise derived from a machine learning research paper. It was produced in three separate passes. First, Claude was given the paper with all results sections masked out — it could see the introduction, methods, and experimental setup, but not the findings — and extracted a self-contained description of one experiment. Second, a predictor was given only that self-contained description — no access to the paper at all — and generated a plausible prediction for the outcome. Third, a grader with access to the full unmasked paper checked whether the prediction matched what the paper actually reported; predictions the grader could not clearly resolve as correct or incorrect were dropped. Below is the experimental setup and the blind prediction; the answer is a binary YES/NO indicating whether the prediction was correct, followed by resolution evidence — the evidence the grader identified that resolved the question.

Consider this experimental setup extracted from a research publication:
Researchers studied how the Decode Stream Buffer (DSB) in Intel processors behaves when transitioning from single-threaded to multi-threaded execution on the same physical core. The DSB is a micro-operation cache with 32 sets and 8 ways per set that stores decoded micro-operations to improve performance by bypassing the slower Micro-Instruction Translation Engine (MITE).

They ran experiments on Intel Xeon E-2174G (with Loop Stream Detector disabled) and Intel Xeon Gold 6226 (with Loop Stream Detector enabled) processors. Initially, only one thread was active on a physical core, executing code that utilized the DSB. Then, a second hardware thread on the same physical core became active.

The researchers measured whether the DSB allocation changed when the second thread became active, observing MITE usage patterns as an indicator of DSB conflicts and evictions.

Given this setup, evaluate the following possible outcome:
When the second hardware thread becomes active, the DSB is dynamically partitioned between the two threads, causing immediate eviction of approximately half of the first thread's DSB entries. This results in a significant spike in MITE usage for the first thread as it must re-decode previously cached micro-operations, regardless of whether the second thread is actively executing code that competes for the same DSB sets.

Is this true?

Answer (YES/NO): YES